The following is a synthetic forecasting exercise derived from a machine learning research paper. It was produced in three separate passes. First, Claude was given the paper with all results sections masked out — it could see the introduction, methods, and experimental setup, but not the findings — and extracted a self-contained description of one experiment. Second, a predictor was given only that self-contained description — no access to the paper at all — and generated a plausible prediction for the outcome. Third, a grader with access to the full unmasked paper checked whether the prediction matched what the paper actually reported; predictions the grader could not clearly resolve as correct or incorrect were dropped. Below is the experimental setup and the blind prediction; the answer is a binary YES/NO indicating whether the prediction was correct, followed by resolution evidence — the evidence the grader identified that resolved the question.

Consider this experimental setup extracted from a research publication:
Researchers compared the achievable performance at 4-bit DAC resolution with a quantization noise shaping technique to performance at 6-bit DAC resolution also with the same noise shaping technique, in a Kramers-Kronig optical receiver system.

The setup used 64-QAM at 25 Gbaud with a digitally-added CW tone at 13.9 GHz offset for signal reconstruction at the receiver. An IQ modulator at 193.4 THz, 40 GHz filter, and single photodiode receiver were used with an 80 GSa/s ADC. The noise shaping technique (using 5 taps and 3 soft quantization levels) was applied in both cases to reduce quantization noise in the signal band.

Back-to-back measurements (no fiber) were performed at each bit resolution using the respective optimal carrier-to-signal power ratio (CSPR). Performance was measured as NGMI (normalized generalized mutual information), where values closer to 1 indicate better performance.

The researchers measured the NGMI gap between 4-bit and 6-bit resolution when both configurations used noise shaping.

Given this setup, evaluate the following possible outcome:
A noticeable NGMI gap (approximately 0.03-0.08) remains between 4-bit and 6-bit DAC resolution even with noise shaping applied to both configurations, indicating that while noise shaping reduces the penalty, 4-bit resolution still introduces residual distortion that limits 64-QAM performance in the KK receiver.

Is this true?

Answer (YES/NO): NO